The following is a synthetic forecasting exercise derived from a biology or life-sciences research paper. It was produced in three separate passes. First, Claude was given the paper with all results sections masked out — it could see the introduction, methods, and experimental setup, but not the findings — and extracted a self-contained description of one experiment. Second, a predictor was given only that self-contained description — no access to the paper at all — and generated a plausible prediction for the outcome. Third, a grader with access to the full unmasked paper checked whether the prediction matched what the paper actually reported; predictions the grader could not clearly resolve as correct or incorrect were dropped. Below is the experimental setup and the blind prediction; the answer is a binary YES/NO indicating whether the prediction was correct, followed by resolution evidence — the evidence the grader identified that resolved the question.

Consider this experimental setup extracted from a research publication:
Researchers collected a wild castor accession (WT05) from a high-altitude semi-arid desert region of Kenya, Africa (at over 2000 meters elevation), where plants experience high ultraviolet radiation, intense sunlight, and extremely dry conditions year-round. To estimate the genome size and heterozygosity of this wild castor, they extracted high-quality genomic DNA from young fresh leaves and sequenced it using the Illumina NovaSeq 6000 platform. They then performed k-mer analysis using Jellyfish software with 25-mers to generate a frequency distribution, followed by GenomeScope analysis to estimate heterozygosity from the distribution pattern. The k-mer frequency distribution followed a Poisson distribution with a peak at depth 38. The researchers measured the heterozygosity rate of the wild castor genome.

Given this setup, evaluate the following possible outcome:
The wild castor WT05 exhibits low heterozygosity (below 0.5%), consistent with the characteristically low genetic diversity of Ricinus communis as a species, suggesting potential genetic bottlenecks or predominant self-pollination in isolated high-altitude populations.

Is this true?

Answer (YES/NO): YES